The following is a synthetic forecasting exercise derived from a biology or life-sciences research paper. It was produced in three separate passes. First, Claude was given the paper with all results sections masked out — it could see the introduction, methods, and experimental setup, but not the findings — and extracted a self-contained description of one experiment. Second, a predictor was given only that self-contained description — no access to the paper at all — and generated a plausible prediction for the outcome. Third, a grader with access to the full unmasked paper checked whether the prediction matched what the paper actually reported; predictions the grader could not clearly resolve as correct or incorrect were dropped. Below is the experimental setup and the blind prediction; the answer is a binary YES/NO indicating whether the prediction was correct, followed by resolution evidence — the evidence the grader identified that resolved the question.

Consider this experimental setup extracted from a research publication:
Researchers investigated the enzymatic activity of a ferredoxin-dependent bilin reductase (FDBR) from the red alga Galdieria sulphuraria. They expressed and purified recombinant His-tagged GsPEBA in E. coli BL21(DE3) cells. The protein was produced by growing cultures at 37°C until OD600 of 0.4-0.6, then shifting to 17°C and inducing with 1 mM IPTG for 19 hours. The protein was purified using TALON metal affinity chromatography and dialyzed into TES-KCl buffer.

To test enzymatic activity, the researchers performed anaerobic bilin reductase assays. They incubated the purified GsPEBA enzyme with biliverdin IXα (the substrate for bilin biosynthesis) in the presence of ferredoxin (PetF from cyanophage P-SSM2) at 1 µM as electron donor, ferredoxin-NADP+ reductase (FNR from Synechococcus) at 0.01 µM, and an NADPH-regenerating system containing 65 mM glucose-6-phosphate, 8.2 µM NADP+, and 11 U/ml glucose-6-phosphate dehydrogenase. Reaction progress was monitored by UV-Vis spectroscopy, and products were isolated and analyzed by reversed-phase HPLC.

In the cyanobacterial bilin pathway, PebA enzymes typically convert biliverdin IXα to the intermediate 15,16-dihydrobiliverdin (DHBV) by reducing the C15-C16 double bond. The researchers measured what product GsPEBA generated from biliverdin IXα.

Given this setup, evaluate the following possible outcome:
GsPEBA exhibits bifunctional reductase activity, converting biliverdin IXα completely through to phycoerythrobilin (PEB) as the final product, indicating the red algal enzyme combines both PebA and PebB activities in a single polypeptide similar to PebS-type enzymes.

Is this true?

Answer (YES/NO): NO